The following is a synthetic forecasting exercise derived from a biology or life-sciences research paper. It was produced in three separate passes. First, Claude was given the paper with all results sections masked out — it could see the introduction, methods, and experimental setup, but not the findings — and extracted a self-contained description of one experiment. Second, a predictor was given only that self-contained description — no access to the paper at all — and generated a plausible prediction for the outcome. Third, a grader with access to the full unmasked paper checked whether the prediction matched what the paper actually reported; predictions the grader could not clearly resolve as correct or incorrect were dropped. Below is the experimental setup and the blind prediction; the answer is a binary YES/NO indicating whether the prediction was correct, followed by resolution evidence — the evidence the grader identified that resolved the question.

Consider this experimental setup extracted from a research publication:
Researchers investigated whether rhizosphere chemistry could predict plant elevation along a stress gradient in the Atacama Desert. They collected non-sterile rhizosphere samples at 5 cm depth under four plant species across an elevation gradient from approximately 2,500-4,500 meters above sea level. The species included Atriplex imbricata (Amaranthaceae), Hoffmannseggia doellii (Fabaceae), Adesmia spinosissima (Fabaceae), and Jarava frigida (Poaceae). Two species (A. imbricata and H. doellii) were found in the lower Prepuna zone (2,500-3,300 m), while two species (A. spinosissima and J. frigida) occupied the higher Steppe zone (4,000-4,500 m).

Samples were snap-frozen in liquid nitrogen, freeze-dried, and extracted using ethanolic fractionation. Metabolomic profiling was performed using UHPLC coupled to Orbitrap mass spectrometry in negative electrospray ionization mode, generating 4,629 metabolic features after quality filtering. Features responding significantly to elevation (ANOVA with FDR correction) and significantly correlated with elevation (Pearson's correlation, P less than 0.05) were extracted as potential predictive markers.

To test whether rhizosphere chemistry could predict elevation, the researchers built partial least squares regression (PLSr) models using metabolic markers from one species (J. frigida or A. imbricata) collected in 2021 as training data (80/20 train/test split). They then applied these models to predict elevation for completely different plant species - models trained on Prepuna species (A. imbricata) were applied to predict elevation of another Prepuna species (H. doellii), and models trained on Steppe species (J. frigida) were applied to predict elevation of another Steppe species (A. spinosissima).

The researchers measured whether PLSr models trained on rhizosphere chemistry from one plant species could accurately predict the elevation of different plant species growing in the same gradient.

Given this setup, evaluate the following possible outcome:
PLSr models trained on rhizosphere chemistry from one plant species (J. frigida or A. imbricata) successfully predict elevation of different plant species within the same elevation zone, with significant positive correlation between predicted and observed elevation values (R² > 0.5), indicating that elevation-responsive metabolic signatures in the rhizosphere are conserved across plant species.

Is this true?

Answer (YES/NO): YES